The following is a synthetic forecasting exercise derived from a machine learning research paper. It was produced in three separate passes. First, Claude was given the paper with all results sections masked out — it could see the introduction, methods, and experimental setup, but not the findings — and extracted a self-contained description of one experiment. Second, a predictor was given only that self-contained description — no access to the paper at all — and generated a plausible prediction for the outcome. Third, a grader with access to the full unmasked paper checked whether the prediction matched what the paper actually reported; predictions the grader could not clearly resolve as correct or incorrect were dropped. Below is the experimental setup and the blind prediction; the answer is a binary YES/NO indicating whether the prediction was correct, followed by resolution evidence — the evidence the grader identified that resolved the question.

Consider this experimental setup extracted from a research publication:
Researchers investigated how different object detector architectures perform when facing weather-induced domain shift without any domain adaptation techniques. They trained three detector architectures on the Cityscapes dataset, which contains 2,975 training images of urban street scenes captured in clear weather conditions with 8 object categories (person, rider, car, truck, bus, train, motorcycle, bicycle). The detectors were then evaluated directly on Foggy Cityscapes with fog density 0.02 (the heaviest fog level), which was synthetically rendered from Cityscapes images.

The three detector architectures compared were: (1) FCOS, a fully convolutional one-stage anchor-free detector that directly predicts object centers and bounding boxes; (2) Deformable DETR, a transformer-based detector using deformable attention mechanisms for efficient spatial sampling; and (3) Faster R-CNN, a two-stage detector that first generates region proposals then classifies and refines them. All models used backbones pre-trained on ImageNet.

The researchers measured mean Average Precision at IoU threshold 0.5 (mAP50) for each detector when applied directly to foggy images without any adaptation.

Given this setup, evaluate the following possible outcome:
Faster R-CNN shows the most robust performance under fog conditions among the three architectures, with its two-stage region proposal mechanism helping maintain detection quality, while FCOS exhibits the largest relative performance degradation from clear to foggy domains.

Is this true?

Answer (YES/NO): NO